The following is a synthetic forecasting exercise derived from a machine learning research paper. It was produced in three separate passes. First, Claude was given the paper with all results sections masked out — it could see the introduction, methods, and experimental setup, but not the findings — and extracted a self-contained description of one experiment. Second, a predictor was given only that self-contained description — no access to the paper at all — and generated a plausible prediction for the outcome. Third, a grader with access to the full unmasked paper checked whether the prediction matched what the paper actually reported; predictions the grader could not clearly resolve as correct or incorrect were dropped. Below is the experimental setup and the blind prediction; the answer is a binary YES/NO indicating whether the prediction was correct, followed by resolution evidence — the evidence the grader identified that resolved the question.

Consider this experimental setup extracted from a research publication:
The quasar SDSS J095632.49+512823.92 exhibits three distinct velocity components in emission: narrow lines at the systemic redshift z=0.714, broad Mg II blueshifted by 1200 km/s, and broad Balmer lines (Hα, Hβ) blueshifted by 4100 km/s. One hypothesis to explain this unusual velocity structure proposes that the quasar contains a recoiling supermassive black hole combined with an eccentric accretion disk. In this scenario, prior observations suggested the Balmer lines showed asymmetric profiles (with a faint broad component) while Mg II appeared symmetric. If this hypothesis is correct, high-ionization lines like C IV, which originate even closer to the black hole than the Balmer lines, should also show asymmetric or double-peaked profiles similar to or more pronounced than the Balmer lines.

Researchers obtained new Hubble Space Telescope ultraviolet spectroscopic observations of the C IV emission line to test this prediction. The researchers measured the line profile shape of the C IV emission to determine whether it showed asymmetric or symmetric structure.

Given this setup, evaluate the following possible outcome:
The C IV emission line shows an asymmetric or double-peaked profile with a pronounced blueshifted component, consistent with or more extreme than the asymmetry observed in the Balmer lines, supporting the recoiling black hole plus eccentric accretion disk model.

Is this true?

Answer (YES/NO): NO